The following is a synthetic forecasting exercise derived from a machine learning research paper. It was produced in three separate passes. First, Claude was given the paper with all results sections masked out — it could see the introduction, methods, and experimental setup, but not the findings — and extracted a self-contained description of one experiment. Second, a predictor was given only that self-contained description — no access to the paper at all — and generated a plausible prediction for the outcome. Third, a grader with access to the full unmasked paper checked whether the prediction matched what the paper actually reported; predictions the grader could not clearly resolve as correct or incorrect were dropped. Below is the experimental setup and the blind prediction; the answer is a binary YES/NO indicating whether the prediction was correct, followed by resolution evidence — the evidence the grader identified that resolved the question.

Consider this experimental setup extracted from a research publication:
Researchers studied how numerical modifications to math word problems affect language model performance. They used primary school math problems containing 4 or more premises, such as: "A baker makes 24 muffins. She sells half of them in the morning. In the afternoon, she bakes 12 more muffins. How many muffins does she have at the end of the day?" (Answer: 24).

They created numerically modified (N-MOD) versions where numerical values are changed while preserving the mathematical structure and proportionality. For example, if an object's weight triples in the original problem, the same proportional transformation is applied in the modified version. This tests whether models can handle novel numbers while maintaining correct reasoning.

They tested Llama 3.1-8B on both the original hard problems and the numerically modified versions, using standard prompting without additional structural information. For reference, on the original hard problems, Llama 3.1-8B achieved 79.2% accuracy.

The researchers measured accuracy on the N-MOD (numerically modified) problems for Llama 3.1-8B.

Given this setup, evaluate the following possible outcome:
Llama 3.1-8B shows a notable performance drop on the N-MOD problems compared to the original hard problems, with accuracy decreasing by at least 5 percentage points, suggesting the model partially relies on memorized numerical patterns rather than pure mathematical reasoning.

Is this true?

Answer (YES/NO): YES